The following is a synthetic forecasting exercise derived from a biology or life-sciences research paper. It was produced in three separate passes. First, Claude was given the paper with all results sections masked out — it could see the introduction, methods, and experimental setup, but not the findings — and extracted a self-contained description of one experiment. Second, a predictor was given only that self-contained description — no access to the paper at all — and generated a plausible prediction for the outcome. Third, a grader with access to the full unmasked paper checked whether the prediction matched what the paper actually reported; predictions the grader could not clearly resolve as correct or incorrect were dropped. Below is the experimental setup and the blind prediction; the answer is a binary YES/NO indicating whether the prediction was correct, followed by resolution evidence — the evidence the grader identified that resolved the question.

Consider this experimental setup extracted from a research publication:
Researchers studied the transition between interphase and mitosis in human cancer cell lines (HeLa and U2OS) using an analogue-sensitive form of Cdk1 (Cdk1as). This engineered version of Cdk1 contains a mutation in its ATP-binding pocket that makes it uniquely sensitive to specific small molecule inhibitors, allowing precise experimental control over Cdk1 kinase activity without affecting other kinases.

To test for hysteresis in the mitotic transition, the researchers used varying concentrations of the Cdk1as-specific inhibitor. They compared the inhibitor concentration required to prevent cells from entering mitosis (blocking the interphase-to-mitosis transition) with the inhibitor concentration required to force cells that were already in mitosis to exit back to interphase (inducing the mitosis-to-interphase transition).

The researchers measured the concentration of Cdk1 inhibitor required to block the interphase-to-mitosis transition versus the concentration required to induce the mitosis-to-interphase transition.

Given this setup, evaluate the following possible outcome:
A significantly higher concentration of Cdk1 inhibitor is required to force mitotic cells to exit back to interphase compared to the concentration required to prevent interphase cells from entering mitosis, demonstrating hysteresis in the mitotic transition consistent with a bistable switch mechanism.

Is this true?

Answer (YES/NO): YES